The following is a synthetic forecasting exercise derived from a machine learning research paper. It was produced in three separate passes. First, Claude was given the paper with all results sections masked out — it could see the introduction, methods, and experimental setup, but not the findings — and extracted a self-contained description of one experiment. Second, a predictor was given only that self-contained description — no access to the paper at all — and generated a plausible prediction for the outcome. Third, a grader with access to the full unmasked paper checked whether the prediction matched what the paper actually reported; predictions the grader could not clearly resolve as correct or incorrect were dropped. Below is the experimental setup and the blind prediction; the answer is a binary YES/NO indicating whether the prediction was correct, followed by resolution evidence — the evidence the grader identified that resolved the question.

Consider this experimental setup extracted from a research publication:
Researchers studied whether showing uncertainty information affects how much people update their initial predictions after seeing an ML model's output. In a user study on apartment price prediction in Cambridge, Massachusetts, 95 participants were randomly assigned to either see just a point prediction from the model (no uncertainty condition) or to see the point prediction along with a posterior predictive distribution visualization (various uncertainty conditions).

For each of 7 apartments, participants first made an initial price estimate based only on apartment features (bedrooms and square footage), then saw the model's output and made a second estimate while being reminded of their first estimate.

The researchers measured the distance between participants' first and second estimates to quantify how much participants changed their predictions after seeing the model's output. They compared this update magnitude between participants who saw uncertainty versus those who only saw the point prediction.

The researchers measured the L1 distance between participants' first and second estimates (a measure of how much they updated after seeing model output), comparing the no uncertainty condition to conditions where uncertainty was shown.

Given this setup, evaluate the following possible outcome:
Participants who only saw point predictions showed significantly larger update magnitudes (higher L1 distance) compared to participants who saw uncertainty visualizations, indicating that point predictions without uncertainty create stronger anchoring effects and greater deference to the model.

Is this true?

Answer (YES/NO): NO